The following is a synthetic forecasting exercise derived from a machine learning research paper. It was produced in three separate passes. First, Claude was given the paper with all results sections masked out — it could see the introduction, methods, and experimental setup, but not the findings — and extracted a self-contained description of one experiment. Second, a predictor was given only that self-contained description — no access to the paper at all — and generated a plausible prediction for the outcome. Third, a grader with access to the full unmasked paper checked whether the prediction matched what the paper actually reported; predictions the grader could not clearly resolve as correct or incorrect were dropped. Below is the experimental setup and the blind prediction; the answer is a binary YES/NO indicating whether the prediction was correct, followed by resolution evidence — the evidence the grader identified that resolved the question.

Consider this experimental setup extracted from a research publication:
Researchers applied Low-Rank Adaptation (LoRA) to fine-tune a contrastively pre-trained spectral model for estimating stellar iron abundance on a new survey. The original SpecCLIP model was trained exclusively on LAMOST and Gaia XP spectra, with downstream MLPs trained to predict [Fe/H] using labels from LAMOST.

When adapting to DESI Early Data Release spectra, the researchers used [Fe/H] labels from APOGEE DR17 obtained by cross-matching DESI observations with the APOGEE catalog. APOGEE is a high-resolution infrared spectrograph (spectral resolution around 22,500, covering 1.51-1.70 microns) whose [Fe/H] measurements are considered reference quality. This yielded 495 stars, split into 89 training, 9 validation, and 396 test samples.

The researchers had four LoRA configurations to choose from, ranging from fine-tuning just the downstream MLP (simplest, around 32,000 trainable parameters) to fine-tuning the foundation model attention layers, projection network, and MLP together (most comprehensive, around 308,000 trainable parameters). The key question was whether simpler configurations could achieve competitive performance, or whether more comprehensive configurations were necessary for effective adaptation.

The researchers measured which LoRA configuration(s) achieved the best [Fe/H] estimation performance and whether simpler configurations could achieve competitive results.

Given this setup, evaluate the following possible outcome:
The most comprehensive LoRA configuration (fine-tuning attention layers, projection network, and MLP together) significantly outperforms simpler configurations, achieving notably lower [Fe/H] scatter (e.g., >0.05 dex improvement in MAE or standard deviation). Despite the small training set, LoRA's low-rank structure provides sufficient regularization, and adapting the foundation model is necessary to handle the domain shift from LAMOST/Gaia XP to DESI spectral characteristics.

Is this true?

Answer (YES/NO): NO